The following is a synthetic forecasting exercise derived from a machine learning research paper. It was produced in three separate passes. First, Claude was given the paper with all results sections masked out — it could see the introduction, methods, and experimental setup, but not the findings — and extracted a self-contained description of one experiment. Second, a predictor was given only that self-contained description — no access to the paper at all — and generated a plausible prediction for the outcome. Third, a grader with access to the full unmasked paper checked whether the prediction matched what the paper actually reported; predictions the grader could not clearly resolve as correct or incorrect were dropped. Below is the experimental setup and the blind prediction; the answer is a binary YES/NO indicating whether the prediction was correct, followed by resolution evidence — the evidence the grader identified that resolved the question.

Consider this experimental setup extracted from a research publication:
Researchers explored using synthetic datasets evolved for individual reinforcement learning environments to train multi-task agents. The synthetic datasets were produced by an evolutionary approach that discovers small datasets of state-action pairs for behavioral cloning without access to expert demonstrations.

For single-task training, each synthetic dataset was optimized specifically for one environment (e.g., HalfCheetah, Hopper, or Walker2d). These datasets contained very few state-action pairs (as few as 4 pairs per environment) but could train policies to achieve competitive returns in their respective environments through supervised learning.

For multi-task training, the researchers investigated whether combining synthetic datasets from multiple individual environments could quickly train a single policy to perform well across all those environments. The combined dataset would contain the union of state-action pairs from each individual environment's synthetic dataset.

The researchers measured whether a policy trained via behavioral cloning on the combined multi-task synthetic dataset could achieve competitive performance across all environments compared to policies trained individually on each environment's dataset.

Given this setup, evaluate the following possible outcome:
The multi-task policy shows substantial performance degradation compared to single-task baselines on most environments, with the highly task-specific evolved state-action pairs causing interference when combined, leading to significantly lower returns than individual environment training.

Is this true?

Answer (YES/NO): NO